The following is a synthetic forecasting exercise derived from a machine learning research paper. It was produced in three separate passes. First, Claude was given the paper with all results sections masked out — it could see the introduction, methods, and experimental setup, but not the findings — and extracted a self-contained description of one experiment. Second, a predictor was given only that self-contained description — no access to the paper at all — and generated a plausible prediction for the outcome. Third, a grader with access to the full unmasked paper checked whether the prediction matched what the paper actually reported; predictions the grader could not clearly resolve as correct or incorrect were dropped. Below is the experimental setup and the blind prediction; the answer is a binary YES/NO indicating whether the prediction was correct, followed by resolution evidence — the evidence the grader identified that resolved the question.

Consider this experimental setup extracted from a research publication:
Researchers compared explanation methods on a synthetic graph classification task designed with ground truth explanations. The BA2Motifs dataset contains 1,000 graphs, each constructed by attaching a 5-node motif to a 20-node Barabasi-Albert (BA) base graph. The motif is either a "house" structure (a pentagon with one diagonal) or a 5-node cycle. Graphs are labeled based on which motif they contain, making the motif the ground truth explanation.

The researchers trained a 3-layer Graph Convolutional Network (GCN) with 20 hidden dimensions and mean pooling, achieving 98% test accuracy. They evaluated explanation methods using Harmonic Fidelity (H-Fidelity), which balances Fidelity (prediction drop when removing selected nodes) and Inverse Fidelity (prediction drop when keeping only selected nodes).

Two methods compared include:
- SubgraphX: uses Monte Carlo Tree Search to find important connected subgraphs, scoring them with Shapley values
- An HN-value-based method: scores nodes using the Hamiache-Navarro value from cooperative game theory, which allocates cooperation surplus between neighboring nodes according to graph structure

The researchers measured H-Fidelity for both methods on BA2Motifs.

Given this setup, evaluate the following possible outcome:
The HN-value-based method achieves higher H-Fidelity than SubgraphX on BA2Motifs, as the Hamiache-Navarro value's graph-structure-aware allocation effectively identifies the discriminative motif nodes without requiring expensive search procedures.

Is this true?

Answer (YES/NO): NO